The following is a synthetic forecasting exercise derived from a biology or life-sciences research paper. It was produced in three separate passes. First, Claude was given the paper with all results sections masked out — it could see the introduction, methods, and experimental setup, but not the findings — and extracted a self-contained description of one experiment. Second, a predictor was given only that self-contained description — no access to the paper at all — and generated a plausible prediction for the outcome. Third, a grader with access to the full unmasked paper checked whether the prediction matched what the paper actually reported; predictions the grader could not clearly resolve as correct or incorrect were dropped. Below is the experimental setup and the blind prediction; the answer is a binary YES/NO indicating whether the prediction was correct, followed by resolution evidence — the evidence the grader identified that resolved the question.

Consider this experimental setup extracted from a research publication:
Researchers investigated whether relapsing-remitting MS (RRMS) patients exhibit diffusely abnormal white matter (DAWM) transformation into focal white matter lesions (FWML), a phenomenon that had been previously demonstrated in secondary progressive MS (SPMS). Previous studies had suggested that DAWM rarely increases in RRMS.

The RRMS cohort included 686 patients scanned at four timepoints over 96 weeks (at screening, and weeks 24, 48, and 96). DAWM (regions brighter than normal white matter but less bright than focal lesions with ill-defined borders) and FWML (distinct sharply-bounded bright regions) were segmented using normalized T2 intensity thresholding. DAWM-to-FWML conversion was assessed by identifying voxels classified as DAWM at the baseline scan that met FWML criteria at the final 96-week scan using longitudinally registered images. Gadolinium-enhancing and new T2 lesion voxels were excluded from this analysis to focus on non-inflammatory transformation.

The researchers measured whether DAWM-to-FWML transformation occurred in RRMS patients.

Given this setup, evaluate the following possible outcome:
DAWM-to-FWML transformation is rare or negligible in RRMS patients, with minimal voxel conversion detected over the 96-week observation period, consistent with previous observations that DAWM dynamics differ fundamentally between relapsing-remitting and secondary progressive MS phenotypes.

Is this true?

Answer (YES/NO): NO